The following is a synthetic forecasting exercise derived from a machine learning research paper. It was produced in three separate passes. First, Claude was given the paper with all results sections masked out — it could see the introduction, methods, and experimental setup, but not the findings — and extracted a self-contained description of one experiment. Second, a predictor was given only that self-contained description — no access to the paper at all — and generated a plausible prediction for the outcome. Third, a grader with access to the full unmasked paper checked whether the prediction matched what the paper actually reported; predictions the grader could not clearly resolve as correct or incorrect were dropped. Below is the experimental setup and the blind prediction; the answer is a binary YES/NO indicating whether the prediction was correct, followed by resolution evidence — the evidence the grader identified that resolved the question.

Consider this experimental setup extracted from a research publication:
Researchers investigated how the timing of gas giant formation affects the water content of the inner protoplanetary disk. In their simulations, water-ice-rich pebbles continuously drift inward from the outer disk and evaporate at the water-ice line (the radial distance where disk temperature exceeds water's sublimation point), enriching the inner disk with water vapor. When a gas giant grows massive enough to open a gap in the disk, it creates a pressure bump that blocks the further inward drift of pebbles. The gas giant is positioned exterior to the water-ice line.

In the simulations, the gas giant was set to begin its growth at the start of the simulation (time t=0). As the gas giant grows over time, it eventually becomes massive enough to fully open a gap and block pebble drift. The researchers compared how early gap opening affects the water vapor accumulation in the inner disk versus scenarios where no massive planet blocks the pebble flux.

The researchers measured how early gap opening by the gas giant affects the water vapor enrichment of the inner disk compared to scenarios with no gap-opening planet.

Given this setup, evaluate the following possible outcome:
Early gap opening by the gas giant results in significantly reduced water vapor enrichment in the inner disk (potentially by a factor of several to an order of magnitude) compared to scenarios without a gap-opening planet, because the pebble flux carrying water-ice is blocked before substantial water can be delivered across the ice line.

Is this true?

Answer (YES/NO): YES